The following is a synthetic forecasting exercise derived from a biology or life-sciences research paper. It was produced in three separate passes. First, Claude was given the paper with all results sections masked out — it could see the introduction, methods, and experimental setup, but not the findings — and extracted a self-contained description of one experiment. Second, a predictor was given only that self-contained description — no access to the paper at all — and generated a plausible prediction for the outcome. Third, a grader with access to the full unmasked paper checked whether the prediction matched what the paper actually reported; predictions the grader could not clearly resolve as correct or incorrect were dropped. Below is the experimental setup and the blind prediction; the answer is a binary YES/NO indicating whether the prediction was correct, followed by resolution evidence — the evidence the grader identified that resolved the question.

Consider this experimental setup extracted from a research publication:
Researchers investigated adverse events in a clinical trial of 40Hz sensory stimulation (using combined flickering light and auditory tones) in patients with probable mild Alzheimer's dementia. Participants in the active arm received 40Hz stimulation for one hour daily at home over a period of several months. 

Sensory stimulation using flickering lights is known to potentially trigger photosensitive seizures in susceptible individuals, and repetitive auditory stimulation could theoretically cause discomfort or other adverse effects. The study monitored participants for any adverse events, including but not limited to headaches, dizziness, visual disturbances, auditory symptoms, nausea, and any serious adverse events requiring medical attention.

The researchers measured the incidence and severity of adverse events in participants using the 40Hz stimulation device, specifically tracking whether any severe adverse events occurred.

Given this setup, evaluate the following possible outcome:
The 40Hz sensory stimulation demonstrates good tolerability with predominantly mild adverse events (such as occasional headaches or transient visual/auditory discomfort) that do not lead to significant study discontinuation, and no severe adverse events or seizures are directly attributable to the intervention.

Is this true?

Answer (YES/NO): YES